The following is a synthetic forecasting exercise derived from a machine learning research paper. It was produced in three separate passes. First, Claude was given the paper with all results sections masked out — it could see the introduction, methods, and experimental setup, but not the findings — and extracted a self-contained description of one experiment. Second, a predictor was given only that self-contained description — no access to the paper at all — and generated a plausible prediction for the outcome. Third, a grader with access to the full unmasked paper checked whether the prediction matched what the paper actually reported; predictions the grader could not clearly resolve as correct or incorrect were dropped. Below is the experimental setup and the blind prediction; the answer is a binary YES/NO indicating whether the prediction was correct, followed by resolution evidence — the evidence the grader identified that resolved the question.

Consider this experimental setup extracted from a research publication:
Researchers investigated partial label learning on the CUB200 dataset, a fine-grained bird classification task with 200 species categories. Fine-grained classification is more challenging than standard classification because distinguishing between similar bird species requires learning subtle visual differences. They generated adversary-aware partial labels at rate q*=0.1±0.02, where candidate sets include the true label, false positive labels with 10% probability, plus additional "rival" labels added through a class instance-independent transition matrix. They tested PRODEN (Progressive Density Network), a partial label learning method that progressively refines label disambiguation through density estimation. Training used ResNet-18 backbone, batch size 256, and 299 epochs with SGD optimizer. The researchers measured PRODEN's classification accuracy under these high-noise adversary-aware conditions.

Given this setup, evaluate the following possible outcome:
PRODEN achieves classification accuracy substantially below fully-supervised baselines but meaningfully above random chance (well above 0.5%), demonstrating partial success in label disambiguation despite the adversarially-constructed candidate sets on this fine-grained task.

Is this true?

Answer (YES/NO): YES